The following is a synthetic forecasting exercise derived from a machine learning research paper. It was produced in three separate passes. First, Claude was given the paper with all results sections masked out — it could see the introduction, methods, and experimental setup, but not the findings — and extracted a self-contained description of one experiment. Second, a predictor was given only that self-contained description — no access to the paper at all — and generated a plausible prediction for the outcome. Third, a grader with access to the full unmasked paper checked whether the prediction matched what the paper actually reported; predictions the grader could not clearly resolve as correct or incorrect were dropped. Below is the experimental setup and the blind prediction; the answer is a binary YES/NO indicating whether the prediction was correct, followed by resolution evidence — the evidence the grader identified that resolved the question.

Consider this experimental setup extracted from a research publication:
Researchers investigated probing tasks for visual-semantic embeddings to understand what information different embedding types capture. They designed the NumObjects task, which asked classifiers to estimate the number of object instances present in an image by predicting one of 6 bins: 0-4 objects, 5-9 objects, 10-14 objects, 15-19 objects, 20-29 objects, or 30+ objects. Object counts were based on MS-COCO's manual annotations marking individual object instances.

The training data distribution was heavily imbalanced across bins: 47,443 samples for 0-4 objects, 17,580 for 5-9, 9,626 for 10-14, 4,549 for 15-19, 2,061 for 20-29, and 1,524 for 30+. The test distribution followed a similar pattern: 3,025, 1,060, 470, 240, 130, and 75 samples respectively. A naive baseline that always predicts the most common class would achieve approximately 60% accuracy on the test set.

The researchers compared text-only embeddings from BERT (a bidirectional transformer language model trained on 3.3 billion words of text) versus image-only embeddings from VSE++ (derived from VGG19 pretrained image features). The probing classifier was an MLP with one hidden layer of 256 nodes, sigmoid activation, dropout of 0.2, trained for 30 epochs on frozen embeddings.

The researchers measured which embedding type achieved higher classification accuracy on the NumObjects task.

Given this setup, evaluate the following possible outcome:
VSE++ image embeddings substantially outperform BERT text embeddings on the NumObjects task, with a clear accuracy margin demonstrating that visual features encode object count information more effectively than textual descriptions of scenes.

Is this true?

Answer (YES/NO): NO